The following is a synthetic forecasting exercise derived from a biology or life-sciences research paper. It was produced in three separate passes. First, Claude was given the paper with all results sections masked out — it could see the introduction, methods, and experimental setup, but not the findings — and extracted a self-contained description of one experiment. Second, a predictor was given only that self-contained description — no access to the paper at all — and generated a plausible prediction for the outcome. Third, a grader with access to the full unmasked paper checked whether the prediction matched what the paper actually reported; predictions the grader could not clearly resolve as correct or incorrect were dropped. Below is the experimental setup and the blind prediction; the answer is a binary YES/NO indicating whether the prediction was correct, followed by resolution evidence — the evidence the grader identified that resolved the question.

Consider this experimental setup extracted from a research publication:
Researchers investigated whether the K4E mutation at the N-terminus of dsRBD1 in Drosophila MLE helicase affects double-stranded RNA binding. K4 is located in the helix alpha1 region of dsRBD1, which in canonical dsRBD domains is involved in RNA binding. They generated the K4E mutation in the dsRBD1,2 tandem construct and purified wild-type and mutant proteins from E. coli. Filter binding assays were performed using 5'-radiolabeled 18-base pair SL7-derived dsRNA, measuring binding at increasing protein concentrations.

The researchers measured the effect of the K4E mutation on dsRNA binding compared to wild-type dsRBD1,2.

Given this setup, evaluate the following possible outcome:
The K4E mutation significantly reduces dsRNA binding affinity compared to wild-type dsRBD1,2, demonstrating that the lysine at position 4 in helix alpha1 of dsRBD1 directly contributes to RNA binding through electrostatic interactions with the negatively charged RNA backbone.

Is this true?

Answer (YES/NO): YES